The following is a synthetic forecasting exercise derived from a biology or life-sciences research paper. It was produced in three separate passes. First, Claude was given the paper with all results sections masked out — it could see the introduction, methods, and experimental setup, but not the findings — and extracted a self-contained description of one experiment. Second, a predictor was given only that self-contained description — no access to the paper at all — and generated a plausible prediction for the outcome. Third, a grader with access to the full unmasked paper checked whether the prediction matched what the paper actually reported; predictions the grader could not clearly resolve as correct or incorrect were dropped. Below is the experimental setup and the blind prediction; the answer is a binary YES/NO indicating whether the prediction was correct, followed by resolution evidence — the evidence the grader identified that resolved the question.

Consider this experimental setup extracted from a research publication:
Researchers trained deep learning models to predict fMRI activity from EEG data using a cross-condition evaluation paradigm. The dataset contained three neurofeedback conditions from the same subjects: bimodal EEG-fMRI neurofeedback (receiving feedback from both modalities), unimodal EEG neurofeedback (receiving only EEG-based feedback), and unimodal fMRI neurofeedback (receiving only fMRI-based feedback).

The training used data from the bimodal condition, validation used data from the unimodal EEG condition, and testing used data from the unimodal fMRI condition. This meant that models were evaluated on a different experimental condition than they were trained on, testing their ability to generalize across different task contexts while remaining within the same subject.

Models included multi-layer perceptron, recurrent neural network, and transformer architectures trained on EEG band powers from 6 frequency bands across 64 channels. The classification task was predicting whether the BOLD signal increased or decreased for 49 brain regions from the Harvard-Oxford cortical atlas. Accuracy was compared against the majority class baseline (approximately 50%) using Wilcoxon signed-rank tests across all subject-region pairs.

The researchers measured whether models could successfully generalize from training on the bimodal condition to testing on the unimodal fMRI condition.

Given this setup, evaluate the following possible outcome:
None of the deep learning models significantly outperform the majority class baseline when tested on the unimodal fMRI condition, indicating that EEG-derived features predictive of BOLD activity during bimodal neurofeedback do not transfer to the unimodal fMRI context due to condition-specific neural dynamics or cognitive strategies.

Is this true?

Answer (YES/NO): NO